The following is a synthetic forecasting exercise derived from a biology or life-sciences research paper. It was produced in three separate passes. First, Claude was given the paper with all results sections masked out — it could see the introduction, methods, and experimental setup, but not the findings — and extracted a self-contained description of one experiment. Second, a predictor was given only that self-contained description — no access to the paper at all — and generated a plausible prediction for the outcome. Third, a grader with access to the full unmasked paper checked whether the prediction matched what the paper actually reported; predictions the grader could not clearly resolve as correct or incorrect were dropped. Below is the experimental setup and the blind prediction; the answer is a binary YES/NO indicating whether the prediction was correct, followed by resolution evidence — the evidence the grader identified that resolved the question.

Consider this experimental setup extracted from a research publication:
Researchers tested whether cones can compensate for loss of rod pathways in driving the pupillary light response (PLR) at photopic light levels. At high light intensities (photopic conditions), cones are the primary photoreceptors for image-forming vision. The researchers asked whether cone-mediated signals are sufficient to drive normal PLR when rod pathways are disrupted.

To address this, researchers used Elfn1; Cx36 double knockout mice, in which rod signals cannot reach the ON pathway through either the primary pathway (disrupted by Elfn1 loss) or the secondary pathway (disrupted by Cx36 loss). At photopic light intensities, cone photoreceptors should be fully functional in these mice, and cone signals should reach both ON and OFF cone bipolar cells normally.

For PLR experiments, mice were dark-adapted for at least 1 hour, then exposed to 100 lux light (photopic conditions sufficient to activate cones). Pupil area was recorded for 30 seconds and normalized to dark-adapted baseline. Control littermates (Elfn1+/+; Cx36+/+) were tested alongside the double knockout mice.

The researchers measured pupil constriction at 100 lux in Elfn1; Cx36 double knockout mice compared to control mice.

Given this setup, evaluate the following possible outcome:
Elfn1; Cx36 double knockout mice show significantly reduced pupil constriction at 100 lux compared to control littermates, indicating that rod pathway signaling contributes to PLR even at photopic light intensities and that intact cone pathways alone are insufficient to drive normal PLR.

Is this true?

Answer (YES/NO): YES